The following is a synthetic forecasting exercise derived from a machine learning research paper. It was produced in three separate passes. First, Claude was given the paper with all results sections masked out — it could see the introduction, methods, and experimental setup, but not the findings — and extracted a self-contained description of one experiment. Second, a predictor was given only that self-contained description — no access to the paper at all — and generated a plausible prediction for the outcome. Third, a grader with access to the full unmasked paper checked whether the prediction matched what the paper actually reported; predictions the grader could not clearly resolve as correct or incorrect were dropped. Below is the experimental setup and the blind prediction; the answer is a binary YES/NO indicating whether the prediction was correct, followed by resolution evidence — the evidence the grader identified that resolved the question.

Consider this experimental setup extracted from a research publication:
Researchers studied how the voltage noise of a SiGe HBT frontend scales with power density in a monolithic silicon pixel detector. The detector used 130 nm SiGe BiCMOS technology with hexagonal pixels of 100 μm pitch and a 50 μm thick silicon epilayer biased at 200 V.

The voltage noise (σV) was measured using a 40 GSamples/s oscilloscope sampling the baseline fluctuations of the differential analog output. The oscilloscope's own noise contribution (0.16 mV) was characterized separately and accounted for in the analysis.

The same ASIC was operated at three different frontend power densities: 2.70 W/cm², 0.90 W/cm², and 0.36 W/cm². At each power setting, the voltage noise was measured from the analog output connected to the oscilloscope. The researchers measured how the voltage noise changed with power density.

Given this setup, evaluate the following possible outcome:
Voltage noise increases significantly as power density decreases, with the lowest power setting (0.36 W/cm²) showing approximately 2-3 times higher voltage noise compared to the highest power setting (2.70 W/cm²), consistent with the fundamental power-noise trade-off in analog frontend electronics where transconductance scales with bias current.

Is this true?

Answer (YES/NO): NO